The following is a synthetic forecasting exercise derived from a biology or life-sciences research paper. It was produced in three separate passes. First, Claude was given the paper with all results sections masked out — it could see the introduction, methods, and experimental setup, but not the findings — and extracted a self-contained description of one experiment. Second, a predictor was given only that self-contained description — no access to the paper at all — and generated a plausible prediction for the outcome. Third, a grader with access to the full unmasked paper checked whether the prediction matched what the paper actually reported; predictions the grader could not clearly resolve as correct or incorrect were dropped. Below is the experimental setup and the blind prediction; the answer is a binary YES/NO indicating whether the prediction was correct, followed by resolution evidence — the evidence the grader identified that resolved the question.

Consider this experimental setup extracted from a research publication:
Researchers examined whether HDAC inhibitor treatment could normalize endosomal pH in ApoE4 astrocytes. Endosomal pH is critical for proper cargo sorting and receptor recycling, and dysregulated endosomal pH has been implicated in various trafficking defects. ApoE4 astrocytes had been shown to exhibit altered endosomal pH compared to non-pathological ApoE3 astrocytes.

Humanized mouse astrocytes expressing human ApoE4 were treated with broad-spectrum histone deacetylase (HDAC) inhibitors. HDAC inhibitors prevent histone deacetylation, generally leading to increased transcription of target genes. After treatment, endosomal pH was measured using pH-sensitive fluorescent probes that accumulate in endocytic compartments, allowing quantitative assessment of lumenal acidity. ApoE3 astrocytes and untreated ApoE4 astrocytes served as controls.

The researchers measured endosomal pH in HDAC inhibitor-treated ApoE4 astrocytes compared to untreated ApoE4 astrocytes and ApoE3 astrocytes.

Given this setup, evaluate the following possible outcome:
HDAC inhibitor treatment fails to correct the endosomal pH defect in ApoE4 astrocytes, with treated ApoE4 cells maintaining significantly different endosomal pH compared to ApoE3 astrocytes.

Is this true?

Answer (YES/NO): NO